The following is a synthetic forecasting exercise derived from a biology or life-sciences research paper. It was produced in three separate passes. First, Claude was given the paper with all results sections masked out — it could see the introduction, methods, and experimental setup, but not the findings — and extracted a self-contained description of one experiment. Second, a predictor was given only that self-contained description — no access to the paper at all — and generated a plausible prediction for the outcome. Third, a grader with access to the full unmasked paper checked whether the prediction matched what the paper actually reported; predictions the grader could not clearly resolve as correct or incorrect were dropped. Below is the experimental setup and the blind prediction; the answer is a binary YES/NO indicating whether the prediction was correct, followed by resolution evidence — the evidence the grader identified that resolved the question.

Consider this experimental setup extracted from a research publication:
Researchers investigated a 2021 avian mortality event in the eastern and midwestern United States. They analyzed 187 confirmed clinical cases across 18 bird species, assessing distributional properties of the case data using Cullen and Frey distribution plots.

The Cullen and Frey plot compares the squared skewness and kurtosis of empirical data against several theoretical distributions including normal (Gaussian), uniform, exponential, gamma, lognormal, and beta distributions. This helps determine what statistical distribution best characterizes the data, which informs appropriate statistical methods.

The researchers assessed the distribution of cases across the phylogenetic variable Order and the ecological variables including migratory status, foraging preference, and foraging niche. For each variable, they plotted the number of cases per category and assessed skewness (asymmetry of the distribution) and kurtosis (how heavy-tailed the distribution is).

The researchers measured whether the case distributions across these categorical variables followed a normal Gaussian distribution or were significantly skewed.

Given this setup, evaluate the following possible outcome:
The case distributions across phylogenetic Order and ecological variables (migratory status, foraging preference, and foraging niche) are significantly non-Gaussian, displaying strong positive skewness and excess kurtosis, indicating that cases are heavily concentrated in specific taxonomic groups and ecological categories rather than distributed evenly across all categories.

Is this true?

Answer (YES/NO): YES